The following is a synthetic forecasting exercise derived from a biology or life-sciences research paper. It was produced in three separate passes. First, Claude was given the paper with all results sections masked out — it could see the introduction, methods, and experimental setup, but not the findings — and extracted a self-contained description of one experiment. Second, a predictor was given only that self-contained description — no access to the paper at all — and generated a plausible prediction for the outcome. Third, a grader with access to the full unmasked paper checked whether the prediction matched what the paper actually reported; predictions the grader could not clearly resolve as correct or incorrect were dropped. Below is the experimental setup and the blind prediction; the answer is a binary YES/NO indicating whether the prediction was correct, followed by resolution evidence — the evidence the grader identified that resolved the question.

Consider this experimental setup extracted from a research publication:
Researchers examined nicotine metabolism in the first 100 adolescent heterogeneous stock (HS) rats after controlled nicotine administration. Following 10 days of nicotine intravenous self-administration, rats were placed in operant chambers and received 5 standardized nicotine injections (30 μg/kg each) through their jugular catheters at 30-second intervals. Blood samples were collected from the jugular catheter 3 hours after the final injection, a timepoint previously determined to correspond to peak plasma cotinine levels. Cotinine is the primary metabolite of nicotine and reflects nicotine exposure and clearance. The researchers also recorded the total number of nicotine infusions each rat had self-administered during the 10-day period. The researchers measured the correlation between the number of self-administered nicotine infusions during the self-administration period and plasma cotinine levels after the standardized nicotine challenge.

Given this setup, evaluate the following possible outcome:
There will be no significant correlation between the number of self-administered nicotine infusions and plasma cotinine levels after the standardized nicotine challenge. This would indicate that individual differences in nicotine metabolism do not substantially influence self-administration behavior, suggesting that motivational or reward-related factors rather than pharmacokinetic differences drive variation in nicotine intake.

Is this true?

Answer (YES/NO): YES